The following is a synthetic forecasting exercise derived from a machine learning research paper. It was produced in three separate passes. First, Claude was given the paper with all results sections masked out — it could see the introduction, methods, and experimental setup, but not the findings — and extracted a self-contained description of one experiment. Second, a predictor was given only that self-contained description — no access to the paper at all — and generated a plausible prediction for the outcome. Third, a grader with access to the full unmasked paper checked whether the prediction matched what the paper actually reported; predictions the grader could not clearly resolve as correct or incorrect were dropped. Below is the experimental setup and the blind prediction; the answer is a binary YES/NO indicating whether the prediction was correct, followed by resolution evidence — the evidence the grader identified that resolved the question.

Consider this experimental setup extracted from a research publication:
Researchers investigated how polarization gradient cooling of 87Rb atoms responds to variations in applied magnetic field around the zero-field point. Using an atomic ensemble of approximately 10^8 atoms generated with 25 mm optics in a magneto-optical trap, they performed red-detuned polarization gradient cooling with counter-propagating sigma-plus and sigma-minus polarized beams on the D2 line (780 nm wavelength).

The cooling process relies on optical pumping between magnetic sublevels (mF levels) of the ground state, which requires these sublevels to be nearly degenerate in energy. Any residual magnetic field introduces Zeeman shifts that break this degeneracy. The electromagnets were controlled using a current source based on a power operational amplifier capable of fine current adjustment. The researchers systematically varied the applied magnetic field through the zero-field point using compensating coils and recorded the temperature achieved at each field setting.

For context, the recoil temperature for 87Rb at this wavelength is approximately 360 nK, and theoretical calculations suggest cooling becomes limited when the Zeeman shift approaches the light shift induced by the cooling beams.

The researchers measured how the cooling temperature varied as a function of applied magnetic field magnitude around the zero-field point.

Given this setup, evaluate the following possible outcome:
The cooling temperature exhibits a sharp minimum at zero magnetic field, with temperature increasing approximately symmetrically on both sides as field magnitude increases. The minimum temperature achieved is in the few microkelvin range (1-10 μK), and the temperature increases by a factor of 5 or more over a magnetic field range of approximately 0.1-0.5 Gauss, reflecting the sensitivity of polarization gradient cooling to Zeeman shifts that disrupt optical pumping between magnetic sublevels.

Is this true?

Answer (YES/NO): NO